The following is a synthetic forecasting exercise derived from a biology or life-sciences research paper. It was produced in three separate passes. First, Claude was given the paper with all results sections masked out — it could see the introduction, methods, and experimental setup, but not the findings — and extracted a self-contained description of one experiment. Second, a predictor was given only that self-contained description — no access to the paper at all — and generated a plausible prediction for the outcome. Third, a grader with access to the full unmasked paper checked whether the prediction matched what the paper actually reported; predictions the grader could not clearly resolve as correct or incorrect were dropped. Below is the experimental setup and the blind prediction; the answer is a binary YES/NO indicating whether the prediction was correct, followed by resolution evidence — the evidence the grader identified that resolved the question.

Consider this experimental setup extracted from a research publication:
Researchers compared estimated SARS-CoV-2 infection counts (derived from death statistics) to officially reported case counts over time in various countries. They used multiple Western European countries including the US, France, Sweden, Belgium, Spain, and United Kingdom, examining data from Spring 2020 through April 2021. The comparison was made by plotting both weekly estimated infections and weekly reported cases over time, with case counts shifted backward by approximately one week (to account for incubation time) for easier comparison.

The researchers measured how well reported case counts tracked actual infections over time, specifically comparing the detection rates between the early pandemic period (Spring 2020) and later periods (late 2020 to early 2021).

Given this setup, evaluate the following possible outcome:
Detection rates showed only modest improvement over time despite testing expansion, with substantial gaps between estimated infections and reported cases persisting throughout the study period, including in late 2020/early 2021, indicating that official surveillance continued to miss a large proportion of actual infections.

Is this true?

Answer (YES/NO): NO